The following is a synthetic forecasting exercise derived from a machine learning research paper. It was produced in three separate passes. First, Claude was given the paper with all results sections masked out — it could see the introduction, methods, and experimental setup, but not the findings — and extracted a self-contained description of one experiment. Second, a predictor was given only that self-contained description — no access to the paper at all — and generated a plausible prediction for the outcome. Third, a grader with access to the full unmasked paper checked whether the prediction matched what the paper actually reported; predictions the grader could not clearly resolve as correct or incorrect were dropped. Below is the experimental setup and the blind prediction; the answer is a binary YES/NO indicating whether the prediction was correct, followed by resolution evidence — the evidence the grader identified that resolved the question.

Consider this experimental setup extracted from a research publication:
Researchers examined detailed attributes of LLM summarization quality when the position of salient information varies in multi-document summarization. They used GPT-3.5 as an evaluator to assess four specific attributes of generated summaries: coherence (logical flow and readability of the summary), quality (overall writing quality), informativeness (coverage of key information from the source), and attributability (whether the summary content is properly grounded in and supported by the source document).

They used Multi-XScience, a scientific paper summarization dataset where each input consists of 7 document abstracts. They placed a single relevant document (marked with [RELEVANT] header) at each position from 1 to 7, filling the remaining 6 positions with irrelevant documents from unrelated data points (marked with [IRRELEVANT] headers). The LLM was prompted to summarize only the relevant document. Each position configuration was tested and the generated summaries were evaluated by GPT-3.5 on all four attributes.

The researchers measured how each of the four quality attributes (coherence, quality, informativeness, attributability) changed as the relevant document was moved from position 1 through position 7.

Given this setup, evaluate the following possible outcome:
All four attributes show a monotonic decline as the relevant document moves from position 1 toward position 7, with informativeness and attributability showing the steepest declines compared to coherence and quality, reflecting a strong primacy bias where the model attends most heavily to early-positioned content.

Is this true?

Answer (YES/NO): NO